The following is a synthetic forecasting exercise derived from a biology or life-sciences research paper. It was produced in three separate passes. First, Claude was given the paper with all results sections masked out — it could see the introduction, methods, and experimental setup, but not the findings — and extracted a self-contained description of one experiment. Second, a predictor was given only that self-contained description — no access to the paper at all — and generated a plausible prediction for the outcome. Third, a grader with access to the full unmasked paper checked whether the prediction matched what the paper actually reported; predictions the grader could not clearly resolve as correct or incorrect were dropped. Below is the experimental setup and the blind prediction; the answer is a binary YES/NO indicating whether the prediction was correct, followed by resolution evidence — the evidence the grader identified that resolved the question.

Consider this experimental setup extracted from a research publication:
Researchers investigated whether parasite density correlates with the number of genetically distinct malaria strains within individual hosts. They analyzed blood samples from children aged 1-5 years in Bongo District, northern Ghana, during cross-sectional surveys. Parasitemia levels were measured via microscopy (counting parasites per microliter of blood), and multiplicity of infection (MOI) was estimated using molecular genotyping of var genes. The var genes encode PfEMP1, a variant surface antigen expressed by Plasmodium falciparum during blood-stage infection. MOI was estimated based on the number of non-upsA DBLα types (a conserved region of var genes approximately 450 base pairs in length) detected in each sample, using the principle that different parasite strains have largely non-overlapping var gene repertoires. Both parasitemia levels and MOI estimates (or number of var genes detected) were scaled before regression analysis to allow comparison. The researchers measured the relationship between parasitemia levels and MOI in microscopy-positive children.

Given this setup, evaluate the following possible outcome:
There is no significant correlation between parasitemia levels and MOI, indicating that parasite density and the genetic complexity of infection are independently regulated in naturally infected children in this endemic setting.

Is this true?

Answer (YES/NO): YES